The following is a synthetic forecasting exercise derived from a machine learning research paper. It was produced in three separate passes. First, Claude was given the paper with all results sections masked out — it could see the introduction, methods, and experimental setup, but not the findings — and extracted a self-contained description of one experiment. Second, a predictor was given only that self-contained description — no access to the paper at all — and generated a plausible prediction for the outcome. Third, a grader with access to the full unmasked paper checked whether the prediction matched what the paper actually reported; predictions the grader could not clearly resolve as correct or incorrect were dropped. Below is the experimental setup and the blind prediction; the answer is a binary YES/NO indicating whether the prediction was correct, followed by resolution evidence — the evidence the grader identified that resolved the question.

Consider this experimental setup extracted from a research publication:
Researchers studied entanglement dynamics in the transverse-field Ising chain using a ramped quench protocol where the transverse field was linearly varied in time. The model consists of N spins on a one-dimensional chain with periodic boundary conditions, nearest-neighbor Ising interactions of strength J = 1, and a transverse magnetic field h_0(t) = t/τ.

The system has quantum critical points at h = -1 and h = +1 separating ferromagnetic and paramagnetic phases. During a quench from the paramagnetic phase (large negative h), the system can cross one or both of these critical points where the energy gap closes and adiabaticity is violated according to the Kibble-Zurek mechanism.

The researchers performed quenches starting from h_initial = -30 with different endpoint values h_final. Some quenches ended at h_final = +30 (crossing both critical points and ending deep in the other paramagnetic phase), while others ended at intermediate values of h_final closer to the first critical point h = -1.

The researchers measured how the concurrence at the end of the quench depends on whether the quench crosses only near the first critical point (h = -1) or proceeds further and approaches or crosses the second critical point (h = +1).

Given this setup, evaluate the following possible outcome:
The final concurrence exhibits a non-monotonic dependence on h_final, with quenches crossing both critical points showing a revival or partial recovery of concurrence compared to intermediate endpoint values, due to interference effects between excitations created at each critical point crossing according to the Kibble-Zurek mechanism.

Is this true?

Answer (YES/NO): NO